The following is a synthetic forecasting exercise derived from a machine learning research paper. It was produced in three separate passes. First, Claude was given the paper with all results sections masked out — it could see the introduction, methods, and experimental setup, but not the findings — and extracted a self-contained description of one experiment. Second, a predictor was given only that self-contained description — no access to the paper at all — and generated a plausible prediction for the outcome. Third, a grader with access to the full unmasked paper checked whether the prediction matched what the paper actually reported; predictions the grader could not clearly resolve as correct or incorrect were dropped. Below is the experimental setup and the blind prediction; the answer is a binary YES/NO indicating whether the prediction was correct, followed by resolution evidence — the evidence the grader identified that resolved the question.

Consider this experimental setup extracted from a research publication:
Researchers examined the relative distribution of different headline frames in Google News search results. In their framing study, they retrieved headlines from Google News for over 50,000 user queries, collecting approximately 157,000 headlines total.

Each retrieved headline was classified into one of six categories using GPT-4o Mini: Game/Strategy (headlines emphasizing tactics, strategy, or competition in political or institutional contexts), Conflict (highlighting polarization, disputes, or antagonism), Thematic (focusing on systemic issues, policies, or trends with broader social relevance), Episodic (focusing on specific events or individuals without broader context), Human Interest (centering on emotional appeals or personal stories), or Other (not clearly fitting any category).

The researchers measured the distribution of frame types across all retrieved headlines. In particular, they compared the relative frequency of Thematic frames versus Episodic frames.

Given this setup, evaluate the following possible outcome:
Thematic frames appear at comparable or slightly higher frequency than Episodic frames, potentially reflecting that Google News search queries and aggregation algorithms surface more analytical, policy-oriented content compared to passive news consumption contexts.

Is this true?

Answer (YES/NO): NO